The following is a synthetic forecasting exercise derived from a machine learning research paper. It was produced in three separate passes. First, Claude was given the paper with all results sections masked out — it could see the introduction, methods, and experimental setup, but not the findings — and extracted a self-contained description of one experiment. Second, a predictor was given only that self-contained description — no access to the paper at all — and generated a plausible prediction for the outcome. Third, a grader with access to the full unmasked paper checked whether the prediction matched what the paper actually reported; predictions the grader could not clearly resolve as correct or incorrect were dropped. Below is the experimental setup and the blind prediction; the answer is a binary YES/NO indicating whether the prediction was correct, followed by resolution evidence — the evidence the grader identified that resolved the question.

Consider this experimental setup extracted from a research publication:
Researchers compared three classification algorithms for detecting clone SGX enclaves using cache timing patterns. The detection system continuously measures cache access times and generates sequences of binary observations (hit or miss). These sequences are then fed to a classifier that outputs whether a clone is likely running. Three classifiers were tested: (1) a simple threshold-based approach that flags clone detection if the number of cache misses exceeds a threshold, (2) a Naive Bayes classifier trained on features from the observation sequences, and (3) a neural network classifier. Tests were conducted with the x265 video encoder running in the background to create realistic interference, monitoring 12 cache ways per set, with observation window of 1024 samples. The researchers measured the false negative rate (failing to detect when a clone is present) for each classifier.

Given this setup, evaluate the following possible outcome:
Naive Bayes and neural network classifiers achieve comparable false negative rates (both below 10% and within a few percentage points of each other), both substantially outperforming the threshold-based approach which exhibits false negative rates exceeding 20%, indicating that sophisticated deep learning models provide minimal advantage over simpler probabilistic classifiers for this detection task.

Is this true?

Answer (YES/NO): NO